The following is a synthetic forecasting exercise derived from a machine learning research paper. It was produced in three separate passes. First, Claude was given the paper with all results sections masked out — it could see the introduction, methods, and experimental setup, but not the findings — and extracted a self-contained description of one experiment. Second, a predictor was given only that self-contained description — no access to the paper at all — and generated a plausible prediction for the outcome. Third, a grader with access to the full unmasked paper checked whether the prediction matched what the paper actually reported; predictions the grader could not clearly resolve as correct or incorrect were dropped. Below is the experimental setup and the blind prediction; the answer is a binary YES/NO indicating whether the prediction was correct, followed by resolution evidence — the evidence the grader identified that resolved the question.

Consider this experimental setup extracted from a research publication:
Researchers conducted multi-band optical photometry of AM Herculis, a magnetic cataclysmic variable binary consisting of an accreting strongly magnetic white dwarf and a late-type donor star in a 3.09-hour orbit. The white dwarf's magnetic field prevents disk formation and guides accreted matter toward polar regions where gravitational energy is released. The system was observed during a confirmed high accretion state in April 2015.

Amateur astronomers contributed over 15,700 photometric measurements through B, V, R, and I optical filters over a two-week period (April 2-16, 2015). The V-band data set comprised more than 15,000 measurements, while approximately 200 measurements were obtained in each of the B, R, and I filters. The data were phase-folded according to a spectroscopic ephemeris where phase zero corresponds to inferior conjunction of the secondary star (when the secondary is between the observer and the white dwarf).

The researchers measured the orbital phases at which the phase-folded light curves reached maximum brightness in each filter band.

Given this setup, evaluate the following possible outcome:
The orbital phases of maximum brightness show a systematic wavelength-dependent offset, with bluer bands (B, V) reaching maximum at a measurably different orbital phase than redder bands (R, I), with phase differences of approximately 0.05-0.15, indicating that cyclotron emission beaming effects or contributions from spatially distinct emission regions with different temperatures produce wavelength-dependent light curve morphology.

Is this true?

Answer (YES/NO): YES